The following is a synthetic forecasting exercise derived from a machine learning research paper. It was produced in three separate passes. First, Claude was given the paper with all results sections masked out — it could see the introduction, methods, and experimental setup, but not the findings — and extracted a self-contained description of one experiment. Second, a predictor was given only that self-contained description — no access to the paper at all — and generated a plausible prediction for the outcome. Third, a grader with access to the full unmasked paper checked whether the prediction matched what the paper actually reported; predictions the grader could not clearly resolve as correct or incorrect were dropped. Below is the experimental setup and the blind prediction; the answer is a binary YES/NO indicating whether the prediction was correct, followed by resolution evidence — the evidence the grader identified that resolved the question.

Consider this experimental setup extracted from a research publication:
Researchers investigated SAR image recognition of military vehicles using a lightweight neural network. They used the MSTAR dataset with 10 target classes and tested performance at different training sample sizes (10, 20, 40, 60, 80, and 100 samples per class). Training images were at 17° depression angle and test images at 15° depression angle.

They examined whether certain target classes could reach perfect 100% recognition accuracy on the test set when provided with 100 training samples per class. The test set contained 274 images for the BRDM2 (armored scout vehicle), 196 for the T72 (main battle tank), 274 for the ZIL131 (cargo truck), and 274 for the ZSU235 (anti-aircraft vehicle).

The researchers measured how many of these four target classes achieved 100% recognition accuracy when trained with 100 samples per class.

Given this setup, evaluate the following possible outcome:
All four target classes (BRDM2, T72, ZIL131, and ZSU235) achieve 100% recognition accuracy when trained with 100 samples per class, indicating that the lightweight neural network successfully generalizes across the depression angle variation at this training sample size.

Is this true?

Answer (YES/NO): YES